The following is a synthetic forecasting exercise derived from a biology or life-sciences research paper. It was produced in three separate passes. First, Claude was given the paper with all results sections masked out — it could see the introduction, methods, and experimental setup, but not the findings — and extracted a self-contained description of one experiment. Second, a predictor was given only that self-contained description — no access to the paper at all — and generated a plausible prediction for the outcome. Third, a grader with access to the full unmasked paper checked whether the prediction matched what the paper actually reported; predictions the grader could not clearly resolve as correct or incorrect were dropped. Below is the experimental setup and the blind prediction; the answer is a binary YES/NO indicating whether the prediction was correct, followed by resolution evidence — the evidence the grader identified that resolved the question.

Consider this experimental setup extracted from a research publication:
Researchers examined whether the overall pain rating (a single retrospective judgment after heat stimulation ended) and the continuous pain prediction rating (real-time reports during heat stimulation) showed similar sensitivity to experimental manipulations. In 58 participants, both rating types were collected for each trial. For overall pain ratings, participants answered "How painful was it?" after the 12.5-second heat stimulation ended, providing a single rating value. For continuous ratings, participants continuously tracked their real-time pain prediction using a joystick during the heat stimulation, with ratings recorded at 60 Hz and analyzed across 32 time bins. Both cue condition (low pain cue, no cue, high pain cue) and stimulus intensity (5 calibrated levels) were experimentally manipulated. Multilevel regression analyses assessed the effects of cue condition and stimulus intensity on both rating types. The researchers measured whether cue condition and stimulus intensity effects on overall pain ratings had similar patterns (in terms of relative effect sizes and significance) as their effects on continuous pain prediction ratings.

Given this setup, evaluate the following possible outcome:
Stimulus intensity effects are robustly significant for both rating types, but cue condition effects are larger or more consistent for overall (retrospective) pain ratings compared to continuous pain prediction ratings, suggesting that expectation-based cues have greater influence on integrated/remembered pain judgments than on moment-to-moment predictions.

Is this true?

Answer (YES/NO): NO